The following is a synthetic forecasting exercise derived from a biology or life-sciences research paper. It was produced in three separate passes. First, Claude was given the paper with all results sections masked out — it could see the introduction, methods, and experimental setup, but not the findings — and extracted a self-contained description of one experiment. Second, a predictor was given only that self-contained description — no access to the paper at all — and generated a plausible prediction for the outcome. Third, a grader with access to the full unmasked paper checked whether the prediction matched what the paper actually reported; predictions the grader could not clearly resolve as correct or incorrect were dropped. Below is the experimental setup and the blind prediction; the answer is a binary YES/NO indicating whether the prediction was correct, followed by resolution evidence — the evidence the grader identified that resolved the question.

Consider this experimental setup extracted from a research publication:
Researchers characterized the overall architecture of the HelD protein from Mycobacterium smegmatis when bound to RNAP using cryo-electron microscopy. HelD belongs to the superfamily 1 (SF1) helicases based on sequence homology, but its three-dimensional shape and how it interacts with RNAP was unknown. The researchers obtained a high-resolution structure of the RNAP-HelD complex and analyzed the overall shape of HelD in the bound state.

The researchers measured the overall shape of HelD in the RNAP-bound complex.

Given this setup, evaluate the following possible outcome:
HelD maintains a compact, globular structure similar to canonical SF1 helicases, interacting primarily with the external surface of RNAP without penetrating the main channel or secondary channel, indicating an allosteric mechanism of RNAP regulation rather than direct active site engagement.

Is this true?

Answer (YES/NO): NO